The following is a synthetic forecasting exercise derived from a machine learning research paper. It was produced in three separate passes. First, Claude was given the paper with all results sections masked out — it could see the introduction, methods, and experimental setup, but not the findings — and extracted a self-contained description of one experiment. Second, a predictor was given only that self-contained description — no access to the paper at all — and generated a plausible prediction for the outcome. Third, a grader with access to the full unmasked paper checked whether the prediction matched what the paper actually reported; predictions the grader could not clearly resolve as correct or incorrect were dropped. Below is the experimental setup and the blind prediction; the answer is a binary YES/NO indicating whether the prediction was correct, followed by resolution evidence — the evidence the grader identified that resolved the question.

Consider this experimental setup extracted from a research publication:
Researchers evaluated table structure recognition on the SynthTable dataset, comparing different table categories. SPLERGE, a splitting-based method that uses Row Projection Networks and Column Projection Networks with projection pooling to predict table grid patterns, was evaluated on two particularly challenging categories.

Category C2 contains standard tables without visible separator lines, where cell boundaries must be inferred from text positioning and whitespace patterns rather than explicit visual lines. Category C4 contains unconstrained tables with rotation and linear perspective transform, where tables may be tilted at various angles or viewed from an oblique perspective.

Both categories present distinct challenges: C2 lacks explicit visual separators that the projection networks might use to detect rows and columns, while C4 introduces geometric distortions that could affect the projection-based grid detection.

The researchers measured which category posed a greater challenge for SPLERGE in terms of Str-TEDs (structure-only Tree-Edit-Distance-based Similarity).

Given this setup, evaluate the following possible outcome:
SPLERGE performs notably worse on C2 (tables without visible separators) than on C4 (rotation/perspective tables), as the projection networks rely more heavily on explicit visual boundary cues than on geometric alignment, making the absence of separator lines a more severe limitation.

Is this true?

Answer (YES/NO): NO